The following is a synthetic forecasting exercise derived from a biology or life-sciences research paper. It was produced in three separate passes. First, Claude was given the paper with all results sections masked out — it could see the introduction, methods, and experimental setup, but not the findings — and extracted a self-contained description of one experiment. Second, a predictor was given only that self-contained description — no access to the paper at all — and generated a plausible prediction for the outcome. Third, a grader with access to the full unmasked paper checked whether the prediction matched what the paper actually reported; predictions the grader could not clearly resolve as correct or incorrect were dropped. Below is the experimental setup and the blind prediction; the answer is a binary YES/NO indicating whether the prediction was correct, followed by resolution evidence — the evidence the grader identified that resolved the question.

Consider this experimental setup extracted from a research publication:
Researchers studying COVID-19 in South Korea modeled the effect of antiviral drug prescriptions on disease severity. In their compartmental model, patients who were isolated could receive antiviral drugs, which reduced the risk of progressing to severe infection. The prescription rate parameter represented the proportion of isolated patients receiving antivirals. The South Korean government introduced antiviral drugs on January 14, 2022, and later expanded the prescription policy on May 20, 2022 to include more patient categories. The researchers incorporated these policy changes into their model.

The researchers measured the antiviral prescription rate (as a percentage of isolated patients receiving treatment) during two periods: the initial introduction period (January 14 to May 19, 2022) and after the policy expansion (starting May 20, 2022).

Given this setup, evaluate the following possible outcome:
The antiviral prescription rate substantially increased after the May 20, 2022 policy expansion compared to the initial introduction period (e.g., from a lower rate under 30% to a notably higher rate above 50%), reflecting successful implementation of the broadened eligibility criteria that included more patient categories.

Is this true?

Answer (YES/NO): NO